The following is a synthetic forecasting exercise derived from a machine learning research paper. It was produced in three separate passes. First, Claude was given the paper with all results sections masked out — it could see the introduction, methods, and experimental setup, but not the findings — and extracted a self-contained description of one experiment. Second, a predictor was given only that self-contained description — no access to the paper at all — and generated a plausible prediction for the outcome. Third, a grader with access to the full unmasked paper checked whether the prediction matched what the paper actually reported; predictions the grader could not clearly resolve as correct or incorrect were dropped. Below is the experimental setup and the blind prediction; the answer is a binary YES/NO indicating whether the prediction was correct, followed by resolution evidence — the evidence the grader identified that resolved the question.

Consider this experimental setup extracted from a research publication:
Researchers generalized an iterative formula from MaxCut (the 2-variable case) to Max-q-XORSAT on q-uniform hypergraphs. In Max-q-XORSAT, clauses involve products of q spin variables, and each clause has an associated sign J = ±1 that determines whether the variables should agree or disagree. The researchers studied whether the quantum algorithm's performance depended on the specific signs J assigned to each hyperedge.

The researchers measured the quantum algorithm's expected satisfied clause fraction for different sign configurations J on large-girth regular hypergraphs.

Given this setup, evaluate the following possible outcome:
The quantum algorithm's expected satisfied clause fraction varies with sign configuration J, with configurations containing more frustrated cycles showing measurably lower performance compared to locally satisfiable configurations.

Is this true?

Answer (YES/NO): NO